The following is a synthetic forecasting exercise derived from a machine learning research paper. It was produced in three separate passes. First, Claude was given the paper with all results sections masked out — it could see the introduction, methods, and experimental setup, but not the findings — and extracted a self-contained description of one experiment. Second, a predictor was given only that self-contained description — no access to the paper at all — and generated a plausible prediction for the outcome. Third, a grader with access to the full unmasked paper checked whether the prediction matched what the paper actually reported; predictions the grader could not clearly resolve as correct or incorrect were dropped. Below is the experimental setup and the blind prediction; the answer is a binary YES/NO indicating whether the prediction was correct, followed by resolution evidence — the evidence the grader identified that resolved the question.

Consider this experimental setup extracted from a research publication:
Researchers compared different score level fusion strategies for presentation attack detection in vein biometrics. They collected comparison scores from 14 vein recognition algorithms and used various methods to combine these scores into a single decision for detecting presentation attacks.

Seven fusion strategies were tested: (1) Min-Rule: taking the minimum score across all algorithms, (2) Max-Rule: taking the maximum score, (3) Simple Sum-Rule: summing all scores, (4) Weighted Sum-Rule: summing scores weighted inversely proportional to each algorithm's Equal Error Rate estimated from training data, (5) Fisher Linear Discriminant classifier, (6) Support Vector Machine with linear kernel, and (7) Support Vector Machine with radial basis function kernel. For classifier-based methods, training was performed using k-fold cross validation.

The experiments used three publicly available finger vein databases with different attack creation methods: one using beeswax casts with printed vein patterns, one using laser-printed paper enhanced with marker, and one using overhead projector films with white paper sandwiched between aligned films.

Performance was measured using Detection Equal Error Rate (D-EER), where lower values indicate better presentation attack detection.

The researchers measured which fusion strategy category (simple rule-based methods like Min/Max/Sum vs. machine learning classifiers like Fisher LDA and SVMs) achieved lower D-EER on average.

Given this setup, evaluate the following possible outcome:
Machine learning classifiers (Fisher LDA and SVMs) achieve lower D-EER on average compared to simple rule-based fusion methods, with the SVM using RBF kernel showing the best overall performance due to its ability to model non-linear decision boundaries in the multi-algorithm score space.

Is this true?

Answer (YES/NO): NO